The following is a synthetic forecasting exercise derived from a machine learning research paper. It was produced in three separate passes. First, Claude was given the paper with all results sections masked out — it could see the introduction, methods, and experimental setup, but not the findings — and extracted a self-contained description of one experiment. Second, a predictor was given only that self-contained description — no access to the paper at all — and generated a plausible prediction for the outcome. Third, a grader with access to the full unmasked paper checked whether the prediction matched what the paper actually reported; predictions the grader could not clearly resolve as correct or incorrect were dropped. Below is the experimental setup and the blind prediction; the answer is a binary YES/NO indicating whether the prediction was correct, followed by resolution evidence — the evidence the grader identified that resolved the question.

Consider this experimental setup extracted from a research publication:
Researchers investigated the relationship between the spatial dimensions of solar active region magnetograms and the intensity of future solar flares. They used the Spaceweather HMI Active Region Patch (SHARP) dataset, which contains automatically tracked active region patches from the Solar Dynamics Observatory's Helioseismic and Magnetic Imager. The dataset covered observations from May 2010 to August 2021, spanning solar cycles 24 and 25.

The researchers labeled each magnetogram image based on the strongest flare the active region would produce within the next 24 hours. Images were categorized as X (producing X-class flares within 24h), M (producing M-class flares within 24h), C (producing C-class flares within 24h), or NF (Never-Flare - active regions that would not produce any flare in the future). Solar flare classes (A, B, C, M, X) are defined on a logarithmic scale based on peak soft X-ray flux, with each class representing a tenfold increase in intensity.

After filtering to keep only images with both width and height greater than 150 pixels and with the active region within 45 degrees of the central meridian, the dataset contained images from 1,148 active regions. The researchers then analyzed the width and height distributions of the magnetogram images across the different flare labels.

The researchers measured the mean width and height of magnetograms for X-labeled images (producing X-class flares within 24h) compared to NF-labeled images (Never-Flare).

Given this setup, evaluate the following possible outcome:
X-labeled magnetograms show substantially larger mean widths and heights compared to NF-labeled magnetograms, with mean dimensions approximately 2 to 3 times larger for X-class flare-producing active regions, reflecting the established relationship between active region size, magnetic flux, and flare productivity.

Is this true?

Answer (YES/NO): NO